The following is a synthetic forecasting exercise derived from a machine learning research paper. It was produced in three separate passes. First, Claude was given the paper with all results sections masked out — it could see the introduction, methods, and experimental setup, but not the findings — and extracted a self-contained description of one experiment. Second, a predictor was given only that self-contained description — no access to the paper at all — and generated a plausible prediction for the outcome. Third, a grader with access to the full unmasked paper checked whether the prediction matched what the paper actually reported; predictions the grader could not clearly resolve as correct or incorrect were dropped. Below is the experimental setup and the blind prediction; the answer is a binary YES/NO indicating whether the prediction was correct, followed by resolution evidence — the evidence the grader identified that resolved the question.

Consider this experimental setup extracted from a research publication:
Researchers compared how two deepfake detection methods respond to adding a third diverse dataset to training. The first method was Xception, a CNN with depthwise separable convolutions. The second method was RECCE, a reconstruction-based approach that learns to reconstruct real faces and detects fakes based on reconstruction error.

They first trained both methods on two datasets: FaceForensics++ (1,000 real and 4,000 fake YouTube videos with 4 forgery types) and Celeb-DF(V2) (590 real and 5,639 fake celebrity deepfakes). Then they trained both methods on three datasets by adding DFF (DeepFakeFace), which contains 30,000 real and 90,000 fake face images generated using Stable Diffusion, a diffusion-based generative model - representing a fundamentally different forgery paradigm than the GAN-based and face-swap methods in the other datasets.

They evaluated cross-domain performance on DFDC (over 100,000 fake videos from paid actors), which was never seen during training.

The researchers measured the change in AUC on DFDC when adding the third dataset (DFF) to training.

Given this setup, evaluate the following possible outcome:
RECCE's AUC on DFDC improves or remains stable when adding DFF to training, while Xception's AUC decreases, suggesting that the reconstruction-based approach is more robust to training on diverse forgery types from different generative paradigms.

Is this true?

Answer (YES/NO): YES